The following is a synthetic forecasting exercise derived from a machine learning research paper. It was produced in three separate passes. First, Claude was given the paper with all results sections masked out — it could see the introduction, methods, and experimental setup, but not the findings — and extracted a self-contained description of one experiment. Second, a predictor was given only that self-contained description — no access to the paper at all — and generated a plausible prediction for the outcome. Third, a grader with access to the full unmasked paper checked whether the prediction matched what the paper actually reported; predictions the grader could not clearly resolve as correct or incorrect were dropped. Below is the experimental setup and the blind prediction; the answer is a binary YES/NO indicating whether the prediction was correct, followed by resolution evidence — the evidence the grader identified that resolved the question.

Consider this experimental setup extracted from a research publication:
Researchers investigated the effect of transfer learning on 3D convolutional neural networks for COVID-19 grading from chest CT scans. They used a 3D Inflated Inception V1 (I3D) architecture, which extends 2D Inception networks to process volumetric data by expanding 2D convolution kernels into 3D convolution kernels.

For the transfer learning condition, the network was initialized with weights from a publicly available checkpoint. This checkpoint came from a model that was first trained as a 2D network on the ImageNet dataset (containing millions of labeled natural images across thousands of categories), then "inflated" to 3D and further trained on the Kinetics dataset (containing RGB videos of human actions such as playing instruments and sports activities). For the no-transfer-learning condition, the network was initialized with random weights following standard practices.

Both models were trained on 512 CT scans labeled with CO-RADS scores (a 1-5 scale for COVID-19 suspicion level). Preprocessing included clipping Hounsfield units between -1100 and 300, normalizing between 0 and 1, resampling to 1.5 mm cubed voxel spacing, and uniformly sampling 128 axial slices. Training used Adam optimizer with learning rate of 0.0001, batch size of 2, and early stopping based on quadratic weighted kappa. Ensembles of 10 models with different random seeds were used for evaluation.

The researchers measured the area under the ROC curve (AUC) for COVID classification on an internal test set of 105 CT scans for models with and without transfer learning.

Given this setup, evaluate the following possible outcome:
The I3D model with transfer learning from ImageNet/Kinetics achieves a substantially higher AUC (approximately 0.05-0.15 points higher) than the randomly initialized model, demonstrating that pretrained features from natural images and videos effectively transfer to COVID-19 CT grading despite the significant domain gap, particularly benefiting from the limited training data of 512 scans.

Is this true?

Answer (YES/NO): NO